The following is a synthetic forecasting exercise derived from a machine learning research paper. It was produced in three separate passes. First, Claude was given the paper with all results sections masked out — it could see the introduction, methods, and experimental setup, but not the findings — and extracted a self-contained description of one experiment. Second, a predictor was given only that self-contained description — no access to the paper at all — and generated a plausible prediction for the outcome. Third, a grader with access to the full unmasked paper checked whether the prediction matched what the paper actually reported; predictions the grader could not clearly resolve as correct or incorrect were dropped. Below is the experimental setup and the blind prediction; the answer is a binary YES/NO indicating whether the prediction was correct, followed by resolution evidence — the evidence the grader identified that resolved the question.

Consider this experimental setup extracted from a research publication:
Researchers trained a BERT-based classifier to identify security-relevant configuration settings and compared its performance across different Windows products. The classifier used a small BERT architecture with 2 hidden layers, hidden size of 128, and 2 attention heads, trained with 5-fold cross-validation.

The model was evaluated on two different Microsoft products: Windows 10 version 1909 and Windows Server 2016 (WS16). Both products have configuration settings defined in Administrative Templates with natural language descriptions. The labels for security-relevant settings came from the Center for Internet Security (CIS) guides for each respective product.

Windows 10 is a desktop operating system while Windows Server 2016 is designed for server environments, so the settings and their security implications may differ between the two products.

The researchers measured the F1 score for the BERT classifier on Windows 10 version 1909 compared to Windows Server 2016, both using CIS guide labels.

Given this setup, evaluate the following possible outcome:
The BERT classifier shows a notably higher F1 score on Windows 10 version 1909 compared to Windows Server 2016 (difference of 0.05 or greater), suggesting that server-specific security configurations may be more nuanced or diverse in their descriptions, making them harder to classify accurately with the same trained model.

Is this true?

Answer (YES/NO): YES